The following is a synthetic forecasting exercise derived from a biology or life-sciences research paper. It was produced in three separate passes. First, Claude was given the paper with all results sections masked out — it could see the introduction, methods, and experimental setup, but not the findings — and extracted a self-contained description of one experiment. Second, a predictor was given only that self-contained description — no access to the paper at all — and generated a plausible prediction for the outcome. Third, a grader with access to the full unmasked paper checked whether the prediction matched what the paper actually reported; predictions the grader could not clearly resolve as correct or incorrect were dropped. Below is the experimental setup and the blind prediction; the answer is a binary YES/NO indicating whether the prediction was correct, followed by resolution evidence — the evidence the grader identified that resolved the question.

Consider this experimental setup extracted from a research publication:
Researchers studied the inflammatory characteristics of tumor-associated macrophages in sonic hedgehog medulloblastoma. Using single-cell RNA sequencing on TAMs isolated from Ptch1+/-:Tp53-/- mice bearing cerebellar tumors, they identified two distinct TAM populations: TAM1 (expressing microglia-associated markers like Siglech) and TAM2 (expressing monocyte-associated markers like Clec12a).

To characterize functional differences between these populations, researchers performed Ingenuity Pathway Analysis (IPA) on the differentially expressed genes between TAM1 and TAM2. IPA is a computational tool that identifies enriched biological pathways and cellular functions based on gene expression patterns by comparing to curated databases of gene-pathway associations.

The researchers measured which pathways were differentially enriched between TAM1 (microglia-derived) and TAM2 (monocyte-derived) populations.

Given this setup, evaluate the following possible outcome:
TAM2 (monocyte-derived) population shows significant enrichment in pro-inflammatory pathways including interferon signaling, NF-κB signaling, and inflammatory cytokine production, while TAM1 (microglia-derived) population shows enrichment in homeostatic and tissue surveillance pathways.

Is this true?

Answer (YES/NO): NO